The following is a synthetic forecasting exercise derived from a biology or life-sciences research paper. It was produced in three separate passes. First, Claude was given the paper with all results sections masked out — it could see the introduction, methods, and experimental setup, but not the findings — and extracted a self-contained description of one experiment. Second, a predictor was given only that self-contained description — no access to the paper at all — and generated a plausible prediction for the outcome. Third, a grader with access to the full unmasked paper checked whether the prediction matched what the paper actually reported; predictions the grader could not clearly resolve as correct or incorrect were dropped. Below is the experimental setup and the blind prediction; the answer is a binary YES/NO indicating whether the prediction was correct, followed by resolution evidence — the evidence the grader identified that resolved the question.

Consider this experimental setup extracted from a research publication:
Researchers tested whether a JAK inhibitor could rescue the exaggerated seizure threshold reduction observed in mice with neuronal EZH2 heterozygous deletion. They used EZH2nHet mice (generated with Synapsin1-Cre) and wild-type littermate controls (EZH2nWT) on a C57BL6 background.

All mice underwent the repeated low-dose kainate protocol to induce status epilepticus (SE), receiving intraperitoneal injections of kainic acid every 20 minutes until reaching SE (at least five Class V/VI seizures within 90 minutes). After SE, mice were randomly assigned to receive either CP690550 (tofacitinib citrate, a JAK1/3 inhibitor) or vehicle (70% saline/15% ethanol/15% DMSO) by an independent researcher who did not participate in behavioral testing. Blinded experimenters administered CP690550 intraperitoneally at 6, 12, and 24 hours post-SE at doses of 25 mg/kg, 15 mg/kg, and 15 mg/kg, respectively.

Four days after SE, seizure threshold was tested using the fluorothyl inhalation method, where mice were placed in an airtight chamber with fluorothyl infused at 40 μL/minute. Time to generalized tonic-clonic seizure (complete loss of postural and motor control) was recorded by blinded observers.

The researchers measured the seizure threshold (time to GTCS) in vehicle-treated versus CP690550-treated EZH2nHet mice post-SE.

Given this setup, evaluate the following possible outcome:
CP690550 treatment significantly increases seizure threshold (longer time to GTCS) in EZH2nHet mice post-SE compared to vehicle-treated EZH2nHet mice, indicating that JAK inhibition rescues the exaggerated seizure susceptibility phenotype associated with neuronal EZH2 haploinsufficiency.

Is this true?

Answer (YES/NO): YES